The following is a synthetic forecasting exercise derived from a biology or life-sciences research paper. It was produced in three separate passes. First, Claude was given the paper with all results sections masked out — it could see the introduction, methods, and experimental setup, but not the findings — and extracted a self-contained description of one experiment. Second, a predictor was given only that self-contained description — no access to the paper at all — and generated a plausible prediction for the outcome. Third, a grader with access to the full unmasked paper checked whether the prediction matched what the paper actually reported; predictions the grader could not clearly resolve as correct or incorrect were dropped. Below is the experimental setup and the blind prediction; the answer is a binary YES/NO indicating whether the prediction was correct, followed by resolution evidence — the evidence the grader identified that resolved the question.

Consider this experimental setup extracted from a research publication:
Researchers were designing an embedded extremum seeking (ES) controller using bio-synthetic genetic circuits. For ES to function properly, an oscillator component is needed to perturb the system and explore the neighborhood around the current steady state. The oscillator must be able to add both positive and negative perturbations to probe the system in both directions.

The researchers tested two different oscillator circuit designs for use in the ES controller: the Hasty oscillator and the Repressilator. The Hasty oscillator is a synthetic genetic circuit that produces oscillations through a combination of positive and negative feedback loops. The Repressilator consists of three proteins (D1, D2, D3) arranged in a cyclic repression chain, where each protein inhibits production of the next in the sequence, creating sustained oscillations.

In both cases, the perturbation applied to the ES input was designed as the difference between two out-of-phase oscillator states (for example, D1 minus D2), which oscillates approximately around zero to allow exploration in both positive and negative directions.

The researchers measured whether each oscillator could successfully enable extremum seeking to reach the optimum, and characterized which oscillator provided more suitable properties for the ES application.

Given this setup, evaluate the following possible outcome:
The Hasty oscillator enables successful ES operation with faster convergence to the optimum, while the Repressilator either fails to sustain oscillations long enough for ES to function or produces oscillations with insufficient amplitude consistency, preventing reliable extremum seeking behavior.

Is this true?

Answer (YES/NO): NO